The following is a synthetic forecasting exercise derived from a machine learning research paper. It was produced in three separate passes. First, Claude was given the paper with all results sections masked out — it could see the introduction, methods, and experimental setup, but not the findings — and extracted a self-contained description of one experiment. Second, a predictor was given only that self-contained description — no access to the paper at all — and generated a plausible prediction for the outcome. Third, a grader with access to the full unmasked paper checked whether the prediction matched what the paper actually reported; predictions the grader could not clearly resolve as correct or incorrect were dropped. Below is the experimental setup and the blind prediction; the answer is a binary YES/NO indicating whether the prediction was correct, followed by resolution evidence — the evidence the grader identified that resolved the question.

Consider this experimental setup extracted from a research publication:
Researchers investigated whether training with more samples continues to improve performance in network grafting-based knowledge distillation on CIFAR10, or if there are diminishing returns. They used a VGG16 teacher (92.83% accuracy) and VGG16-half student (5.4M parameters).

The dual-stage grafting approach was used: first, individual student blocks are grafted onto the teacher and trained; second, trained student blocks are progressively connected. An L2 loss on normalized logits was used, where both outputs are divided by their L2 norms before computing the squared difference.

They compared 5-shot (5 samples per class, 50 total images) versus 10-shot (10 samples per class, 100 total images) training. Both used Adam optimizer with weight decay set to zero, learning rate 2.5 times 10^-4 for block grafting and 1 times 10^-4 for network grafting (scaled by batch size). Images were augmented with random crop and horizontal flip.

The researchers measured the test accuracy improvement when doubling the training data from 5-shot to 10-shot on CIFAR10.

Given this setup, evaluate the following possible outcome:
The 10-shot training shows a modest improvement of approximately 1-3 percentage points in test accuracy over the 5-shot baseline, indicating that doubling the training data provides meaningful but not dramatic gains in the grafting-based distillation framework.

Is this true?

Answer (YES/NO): NO